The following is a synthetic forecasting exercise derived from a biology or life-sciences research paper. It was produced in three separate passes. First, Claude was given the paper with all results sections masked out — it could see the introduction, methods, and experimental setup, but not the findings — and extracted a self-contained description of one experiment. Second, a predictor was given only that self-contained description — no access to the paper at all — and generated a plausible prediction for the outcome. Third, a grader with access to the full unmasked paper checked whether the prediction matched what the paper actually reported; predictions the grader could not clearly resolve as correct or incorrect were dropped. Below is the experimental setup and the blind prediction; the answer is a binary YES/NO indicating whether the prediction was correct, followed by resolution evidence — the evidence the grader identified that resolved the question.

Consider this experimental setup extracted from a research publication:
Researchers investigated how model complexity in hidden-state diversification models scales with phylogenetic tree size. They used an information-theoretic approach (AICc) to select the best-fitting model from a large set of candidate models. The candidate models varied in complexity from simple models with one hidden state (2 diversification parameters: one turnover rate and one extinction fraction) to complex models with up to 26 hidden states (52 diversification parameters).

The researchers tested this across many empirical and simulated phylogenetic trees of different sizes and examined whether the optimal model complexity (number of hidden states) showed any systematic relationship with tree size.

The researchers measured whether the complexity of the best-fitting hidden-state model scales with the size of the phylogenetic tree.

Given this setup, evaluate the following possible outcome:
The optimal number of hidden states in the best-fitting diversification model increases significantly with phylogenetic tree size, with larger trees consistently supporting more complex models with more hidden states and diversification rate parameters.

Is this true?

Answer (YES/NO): YES